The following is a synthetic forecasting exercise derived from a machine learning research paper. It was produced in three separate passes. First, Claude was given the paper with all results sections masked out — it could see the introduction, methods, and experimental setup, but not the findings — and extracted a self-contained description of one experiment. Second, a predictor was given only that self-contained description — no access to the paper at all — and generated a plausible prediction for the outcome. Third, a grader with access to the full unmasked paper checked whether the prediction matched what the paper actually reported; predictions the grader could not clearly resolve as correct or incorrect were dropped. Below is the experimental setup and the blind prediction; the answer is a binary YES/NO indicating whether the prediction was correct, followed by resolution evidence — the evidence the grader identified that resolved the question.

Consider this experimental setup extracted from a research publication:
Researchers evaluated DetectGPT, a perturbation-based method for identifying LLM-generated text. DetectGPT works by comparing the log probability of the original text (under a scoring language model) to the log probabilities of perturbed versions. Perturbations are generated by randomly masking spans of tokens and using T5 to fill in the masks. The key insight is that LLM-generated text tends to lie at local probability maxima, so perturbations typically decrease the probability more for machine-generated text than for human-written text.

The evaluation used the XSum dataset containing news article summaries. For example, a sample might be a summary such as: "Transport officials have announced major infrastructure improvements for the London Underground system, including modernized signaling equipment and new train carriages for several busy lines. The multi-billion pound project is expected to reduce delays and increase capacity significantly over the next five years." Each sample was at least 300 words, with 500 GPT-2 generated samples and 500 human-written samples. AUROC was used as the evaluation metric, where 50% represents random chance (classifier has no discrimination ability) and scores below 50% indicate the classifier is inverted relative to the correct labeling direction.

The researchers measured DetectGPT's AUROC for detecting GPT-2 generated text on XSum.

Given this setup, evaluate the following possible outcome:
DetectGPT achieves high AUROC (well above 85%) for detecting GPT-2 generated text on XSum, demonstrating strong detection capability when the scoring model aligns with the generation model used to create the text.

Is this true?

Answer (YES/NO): NO